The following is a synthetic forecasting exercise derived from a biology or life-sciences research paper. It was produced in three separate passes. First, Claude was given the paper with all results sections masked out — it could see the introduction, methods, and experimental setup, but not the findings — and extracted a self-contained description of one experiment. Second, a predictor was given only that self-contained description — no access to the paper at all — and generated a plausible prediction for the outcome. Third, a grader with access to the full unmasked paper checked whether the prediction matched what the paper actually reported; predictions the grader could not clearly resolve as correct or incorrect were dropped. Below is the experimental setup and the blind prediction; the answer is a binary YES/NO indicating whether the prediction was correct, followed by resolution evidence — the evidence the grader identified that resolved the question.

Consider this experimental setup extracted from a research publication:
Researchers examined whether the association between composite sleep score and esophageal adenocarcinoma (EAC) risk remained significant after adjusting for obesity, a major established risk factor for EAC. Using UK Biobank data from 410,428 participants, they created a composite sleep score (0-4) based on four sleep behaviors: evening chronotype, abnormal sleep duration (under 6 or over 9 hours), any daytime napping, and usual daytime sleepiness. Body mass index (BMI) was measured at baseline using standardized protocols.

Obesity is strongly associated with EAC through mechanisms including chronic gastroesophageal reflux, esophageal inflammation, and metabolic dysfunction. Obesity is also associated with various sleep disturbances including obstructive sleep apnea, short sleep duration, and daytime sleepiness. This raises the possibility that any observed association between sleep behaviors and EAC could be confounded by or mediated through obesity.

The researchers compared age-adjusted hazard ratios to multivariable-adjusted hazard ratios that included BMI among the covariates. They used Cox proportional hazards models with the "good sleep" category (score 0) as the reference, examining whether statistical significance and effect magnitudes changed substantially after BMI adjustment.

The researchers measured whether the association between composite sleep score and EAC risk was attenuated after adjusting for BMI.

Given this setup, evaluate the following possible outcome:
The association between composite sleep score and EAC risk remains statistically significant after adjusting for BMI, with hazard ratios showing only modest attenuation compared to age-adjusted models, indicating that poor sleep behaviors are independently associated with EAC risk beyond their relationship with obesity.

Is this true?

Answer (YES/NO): YES